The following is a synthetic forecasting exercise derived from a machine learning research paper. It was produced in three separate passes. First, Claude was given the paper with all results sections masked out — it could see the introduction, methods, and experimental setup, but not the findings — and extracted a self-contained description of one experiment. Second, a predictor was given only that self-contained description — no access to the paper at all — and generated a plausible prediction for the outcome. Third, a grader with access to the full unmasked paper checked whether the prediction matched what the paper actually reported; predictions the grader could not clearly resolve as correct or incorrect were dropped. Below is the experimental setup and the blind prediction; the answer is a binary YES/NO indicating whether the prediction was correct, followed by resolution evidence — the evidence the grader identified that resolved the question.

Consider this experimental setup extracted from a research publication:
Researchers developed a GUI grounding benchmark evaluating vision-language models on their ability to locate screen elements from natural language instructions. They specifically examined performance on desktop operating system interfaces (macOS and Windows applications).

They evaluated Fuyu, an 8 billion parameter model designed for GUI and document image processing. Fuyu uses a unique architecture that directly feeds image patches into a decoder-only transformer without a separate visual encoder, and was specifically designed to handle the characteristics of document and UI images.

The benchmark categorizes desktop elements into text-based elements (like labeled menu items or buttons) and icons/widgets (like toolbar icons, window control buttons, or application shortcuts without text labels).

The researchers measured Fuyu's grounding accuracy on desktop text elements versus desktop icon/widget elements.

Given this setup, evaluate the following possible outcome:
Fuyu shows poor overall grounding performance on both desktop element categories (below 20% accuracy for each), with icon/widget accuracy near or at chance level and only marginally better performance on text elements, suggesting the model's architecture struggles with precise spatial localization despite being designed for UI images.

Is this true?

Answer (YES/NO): NO